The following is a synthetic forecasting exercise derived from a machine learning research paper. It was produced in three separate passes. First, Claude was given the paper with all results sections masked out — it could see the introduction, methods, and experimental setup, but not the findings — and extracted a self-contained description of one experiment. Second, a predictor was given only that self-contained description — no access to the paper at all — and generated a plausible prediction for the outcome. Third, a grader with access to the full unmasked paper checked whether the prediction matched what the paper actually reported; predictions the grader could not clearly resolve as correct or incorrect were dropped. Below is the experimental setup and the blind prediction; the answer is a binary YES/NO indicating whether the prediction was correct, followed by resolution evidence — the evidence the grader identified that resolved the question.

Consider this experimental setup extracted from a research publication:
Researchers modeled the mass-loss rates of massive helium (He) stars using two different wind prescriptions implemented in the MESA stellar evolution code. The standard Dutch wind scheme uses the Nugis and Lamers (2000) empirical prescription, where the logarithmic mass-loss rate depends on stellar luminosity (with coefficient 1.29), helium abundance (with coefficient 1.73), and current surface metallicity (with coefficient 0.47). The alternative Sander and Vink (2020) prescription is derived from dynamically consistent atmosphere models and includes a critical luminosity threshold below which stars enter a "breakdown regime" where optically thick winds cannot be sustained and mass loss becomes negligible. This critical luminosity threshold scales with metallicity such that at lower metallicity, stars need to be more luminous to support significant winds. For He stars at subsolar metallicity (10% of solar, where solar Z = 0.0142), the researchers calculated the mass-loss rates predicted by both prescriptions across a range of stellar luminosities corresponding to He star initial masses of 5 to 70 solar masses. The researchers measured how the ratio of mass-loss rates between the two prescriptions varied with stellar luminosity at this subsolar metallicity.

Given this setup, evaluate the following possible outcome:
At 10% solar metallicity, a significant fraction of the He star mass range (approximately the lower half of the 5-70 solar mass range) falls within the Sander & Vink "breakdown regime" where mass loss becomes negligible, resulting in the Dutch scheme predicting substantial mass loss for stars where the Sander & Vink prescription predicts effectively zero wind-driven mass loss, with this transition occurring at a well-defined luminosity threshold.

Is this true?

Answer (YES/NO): NO